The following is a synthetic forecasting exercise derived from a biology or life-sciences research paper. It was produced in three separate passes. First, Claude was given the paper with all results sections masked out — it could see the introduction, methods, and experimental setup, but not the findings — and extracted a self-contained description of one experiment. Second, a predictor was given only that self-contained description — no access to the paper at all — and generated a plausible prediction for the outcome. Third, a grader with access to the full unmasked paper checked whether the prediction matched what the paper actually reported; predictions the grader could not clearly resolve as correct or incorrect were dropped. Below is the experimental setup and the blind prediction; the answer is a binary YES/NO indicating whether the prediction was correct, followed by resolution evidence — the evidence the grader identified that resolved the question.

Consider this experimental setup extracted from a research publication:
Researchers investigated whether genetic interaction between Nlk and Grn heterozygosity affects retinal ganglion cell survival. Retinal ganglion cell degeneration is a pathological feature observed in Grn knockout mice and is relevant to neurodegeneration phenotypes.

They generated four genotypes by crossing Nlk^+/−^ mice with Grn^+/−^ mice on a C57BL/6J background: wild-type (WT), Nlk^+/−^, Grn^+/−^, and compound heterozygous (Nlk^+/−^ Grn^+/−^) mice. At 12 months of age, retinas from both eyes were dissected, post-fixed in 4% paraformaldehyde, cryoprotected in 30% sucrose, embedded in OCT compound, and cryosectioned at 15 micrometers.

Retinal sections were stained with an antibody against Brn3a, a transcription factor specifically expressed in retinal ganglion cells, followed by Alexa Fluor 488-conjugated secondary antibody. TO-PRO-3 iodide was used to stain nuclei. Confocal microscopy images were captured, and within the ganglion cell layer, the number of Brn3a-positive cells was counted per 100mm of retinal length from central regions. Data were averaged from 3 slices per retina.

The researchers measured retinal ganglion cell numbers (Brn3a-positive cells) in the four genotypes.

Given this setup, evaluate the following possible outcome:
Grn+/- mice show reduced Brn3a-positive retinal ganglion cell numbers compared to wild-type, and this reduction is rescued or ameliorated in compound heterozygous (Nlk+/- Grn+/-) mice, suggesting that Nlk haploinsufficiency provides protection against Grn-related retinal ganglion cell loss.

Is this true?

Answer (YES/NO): NO